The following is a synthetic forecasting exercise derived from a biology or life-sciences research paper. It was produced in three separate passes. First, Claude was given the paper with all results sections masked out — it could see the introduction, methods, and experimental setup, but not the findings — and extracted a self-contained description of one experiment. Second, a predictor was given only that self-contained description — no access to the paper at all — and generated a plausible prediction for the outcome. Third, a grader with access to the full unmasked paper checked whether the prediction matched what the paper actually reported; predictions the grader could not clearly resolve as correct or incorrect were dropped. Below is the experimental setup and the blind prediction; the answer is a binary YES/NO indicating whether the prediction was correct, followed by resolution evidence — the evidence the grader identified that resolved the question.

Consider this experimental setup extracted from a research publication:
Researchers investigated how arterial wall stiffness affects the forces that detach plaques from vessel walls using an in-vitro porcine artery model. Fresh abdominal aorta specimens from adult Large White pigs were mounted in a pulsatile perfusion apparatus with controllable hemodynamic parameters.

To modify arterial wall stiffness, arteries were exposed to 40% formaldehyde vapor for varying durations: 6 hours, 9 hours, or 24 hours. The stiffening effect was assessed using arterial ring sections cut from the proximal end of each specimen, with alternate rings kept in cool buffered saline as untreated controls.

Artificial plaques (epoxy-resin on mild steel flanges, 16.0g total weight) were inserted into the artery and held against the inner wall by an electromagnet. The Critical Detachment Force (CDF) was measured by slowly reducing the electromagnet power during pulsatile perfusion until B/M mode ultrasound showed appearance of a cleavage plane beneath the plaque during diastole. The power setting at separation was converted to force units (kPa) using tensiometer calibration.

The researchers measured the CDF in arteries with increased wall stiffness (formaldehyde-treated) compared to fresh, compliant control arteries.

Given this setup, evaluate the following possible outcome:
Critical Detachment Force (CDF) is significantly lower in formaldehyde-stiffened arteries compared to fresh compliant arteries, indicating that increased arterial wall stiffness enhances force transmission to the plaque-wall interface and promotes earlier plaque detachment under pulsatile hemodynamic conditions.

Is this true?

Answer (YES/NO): NO